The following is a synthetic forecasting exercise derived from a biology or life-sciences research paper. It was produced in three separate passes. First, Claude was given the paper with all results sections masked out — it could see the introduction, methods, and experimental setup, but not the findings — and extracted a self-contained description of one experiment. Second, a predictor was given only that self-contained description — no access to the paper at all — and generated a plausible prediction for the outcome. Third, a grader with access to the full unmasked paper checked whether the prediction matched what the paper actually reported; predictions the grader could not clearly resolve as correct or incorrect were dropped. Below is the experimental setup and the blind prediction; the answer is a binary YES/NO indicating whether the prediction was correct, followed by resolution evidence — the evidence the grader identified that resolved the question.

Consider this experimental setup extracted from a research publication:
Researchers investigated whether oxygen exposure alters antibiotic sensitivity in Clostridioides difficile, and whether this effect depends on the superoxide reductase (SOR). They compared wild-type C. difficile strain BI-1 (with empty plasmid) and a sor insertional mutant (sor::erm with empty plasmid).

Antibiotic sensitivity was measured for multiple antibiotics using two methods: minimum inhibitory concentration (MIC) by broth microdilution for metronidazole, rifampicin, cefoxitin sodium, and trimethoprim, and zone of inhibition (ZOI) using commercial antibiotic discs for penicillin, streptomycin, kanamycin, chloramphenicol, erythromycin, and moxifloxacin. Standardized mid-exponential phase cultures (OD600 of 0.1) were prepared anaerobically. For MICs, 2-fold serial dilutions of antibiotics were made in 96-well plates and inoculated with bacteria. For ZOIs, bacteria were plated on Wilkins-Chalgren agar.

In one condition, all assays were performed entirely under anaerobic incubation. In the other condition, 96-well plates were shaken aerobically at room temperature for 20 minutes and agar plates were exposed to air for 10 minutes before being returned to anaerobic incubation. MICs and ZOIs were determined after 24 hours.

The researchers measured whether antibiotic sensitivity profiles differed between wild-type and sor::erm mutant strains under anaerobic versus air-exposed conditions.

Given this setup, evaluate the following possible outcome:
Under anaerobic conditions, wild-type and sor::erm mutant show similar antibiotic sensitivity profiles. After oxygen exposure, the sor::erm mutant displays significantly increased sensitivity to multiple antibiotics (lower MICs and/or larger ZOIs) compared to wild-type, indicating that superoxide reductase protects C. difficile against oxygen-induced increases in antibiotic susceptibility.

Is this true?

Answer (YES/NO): NO